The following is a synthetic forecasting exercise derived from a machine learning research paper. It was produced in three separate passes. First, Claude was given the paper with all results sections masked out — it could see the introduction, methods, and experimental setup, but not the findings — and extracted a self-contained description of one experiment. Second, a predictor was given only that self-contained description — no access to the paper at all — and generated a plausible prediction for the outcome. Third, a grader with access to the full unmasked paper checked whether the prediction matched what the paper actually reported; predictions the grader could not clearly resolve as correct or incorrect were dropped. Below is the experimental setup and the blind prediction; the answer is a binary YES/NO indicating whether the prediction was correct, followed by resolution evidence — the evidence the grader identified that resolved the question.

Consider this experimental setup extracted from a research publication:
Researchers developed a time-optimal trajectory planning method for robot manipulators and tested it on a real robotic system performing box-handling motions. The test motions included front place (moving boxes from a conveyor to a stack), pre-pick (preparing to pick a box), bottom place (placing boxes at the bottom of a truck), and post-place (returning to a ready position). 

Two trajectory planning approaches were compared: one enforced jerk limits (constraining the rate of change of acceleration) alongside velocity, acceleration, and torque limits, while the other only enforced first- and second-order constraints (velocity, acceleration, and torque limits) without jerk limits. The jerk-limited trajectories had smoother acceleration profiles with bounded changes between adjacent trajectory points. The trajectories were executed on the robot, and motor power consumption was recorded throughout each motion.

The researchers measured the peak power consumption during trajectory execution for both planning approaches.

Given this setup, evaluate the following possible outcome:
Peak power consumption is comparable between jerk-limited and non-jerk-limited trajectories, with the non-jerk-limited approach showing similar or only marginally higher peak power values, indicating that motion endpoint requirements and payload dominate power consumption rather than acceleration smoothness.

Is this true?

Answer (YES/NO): NO